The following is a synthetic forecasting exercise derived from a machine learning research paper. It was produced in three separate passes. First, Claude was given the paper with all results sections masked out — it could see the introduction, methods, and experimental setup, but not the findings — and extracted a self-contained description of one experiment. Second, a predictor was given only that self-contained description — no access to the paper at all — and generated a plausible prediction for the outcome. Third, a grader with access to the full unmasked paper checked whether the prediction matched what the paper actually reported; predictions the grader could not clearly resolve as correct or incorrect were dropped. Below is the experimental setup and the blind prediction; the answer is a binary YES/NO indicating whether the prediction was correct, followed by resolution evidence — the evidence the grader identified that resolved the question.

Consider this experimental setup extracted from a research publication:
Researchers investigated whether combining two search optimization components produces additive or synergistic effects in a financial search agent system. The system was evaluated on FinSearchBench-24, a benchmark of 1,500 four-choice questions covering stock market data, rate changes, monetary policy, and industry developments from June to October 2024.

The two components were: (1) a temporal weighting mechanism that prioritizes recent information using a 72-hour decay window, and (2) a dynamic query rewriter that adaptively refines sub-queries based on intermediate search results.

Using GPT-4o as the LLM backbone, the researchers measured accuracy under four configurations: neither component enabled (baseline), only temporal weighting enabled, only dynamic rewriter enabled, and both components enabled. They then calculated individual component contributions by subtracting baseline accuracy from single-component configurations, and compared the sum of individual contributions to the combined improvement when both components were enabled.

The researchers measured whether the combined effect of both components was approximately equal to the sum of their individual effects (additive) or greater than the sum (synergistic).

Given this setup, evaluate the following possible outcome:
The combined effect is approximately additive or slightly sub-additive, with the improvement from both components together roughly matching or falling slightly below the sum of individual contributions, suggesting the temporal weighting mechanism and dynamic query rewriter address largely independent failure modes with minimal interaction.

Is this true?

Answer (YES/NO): YES